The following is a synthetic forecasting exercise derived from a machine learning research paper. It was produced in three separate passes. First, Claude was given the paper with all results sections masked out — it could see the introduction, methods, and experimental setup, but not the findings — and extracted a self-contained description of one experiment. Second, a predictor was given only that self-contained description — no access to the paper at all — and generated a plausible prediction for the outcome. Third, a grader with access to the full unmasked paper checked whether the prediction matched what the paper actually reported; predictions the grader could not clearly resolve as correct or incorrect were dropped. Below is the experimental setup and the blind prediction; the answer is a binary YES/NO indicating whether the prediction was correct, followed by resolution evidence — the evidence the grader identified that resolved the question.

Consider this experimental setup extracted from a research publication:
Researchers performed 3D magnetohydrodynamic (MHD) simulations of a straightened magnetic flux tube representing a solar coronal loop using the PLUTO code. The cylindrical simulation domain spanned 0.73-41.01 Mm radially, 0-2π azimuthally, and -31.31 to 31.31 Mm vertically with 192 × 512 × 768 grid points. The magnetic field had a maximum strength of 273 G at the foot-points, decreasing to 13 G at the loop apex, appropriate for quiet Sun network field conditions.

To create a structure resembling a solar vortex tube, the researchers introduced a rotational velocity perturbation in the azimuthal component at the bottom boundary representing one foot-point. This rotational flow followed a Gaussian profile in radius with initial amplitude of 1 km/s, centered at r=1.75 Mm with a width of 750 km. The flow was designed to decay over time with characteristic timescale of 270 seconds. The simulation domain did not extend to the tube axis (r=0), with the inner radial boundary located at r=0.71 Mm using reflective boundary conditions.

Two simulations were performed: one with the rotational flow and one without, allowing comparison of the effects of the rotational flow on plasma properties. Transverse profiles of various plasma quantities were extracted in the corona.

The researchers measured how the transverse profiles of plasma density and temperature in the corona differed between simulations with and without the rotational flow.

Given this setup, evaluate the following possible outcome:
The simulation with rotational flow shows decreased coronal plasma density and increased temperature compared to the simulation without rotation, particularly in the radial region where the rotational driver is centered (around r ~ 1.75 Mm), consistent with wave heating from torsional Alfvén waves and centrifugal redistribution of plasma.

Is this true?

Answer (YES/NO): NO